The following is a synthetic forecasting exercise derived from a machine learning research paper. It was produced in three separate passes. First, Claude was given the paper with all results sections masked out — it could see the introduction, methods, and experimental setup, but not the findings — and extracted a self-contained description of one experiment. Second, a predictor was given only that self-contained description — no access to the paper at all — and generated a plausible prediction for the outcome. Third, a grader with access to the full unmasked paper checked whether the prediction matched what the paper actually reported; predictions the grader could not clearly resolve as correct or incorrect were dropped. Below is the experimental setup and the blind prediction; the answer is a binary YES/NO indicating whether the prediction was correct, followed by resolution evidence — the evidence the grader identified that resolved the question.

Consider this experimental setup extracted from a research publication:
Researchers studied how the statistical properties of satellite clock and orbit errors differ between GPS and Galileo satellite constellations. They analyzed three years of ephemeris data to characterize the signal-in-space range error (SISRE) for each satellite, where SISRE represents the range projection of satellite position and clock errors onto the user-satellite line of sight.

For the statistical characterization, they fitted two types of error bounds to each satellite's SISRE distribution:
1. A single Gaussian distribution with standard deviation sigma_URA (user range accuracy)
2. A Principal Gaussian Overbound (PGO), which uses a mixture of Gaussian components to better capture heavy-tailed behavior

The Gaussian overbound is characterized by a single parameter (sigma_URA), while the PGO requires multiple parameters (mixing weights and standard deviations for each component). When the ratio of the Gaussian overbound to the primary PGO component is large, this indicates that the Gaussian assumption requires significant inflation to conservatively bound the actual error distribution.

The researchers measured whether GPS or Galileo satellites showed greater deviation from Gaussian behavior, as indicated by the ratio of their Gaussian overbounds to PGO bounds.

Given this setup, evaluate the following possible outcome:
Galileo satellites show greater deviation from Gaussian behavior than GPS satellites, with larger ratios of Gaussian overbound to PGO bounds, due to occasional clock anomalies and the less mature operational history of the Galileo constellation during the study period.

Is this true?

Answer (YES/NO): YES